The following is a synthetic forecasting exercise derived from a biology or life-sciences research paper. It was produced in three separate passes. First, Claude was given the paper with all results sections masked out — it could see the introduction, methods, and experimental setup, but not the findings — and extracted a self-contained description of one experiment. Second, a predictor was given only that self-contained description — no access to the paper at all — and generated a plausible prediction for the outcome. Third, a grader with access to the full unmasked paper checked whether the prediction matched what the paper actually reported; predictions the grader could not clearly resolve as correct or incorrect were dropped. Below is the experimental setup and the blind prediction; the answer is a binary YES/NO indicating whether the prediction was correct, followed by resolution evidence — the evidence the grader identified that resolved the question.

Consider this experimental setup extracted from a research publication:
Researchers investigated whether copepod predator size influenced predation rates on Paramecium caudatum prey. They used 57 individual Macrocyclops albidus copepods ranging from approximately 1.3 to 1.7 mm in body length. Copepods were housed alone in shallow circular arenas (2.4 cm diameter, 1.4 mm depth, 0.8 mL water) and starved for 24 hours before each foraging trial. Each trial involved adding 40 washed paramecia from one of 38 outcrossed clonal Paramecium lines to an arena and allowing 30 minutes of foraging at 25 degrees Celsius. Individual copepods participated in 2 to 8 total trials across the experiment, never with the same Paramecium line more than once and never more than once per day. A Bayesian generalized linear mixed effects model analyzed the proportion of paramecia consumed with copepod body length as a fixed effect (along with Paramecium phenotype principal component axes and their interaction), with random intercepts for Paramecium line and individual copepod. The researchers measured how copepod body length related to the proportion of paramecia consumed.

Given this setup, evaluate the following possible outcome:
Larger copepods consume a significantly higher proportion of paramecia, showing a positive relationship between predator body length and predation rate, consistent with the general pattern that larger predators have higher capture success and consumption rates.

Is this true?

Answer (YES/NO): NO